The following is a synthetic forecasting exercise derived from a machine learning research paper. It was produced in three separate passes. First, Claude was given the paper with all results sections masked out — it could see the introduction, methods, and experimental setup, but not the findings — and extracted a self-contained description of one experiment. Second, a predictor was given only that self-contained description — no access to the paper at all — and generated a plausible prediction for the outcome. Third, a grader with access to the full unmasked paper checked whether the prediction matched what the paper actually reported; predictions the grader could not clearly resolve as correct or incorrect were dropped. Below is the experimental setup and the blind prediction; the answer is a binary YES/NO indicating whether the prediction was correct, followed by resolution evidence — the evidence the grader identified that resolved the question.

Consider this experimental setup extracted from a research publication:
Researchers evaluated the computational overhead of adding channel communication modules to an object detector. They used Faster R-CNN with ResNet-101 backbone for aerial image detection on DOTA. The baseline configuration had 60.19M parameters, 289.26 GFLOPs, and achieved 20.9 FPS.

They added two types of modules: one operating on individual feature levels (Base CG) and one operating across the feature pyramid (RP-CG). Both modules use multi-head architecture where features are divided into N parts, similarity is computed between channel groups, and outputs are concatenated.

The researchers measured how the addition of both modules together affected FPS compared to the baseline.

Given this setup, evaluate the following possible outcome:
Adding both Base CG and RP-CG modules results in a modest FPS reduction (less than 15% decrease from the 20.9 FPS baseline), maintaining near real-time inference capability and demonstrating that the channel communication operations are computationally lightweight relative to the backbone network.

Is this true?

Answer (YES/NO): NO